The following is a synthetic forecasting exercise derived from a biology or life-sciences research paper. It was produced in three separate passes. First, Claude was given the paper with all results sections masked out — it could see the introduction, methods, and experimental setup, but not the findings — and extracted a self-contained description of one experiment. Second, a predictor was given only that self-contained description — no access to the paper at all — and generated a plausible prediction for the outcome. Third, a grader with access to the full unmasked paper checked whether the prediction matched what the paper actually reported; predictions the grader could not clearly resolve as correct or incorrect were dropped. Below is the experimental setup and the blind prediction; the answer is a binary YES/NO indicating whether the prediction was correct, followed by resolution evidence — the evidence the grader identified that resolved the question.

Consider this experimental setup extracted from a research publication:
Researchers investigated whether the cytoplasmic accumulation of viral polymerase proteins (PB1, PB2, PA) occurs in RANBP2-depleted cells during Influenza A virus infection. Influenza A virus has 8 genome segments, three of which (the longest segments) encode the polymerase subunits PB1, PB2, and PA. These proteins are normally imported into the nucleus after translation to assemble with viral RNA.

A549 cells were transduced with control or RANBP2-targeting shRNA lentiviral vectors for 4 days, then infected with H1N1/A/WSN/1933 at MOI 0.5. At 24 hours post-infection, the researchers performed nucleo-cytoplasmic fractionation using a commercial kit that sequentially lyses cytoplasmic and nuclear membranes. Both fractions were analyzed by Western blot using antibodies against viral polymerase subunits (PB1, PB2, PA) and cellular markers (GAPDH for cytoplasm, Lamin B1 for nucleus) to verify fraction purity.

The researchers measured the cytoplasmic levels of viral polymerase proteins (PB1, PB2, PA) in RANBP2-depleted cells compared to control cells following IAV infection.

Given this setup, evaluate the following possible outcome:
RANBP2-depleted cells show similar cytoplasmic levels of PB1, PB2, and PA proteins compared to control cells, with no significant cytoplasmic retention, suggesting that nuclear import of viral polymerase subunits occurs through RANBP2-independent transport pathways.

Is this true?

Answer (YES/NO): NO